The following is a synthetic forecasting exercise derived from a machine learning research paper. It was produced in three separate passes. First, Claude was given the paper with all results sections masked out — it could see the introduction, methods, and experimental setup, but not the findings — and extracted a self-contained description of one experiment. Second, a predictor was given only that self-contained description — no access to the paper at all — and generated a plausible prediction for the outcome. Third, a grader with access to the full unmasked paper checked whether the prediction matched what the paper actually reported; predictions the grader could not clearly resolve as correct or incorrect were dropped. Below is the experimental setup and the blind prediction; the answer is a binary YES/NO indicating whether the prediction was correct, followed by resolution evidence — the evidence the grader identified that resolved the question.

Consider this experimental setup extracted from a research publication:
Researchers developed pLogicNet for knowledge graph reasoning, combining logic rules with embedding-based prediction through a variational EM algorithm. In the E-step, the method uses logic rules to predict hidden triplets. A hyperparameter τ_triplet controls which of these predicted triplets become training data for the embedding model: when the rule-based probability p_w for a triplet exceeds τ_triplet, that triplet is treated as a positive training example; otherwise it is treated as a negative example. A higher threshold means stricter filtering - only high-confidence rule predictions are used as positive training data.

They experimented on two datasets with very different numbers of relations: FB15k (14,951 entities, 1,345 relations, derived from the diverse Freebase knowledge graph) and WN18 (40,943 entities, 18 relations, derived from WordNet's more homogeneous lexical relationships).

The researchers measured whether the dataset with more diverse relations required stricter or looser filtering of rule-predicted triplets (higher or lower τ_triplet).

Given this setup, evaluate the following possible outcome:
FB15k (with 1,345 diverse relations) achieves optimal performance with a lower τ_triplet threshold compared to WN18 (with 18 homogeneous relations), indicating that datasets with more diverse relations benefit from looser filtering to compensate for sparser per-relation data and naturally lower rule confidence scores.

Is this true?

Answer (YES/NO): NO